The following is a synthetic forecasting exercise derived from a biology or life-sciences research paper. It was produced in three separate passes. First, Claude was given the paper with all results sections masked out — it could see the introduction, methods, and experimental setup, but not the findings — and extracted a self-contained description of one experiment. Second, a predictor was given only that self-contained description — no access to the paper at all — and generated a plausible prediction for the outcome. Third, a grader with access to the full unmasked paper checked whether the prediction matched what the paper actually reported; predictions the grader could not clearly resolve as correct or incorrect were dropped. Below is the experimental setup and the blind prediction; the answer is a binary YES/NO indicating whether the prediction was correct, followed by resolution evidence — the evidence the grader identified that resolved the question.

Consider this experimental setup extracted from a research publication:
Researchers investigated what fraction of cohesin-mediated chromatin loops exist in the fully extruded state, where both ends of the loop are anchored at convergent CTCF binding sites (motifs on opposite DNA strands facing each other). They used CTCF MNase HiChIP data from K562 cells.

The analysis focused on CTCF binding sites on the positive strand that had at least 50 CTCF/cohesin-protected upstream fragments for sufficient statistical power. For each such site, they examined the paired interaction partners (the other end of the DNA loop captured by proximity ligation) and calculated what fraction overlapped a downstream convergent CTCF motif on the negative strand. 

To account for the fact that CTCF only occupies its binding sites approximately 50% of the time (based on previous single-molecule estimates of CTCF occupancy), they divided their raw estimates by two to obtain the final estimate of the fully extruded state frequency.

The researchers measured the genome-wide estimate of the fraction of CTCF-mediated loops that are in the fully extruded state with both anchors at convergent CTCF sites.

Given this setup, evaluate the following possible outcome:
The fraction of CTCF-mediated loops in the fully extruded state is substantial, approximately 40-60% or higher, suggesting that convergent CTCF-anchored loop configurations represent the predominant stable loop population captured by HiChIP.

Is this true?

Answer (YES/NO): NO